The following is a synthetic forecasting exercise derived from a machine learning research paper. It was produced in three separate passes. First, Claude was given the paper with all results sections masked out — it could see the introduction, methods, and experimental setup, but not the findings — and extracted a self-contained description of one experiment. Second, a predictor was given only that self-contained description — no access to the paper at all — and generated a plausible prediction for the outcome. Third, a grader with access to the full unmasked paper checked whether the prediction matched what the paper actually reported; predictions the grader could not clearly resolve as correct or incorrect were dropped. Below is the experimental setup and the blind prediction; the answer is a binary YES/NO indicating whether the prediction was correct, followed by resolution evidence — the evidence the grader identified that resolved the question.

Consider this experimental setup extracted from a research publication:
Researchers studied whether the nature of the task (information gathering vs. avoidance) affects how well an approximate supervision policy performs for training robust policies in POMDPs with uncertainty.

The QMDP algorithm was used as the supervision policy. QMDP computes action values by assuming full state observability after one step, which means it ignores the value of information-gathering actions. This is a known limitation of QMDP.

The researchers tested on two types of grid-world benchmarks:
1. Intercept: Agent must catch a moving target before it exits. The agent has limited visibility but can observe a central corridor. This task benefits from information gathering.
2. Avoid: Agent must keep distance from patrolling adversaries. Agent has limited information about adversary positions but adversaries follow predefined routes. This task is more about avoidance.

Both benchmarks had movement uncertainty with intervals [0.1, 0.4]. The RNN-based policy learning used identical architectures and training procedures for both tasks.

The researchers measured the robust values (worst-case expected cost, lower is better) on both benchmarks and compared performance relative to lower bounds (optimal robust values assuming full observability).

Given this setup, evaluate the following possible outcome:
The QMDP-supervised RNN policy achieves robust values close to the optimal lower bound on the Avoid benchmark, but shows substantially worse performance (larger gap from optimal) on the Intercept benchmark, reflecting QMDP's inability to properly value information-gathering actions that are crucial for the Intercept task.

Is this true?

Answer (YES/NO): YES